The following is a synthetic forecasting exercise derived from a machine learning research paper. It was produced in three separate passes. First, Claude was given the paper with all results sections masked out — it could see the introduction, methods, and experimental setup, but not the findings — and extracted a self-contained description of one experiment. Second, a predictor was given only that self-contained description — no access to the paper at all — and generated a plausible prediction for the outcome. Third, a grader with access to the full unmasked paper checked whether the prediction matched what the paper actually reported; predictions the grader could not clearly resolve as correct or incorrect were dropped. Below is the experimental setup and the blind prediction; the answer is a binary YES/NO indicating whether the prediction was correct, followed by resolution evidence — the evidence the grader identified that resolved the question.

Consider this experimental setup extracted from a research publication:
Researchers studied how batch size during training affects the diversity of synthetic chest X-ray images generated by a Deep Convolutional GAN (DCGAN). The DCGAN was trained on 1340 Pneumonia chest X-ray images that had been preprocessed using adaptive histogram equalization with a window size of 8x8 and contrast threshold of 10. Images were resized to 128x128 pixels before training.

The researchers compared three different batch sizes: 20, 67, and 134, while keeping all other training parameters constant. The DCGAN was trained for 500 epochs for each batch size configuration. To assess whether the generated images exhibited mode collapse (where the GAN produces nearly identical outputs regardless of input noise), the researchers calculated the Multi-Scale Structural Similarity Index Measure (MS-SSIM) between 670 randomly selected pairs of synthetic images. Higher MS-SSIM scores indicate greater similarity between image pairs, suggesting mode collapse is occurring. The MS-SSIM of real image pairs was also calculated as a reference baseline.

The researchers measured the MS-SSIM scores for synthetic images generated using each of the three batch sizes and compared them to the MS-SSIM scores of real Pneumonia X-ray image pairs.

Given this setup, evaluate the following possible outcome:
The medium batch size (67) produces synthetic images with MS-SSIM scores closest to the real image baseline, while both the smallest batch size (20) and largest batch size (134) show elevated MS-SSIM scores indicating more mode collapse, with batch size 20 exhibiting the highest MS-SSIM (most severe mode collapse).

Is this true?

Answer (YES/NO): NO